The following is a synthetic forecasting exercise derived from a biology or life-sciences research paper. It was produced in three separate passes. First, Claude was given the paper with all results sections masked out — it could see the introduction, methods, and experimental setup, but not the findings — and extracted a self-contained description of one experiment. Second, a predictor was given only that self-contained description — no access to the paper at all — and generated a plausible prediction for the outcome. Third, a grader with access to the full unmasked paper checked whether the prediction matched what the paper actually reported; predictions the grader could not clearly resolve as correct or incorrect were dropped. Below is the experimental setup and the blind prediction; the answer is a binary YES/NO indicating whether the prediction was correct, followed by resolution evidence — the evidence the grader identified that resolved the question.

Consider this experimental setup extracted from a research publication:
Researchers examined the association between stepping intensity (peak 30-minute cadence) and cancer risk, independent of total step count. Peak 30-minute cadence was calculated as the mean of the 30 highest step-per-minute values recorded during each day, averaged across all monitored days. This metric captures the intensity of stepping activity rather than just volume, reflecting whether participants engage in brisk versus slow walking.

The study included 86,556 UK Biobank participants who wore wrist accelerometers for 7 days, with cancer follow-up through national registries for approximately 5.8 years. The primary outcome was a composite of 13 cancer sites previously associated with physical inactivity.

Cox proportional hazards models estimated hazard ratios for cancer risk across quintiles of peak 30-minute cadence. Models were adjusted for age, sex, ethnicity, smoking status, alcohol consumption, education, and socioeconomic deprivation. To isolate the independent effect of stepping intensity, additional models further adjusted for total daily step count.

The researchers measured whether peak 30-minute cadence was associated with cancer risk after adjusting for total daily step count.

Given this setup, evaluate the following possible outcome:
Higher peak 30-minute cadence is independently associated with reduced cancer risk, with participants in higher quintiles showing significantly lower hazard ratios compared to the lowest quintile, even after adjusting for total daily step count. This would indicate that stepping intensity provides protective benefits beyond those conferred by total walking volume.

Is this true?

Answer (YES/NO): NO